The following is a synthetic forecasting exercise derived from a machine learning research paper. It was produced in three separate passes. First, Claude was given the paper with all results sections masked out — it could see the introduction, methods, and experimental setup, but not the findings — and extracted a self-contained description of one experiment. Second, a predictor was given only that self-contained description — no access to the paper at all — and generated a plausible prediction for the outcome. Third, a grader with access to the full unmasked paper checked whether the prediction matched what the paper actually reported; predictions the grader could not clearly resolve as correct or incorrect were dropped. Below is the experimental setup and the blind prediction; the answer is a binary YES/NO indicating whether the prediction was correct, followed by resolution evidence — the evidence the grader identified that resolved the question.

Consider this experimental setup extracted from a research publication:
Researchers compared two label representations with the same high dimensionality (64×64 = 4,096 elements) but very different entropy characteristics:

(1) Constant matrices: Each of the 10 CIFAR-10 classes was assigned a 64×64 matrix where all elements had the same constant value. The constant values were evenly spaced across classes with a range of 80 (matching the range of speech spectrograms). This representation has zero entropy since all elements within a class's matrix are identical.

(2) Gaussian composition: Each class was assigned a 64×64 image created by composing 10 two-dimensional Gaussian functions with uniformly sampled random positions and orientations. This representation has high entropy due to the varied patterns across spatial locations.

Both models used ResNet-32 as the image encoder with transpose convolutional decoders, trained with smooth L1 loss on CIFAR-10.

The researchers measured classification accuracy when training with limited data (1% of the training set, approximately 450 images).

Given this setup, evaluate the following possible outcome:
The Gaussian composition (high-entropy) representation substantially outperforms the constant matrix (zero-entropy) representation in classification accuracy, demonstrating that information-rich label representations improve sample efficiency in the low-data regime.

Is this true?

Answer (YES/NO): YES